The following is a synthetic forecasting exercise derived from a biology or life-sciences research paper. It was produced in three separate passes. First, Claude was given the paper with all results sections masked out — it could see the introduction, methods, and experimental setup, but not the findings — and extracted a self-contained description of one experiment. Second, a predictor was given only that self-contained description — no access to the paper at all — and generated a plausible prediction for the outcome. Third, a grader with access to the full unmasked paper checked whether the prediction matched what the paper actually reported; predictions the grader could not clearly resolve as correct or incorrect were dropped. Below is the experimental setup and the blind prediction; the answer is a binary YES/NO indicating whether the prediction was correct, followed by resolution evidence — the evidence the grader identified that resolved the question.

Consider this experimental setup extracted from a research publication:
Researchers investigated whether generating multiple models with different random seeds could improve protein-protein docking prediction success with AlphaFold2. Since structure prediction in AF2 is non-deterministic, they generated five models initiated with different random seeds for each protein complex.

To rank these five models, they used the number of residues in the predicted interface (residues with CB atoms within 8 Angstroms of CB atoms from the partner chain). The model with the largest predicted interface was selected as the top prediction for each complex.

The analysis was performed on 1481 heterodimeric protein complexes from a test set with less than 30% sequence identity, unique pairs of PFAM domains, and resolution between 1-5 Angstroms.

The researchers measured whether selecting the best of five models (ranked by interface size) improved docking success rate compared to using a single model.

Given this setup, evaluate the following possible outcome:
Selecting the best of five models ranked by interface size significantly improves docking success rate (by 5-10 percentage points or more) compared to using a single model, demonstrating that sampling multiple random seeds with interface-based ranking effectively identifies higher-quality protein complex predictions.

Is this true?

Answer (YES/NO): NO